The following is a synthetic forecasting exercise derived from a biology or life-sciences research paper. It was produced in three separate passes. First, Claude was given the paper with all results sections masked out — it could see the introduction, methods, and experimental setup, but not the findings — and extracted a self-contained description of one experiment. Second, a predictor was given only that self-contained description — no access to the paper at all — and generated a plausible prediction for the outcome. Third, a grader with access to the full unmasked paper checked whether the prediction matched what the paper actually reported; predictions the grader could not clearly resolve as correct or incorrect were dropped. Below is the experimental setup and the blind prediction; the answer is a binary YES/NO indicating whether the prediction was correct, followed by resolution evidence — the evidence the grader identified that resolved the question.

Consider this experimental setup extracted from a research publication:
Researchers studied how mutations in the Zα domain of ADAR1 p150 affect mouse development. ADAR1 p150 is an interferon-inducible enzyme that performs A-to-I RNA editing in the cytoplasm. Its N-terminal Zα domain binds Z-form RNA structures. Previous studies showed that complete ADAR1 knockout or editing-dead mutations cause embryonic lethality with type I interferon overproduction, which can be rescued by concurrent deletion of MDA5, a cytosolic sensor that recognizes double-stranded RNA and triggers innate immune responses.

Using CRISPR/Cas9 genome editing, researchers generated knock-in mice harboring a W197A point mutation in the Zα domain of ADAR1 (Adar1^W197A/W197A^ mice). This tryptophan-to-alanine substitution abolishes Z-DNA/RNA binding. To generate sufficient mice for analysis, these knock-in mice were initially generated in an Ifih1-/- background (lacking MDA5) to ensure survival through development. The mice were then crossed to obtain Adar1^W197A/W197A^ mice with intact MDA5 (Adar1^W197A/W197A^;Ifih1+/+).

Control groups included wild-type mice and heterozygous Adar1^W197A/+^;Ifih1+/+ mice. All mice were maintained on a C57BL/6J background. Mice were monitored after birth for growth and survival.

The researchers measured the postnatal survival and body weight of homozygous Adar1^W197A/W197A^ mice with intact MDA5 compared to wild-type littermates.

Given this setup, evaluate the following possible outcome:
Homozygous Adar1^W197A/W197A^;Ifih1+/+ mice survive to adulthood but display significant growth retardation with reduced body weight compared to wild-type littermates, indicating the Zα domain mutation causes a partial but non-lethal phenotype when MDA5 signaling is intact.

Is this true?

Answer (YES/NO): NO